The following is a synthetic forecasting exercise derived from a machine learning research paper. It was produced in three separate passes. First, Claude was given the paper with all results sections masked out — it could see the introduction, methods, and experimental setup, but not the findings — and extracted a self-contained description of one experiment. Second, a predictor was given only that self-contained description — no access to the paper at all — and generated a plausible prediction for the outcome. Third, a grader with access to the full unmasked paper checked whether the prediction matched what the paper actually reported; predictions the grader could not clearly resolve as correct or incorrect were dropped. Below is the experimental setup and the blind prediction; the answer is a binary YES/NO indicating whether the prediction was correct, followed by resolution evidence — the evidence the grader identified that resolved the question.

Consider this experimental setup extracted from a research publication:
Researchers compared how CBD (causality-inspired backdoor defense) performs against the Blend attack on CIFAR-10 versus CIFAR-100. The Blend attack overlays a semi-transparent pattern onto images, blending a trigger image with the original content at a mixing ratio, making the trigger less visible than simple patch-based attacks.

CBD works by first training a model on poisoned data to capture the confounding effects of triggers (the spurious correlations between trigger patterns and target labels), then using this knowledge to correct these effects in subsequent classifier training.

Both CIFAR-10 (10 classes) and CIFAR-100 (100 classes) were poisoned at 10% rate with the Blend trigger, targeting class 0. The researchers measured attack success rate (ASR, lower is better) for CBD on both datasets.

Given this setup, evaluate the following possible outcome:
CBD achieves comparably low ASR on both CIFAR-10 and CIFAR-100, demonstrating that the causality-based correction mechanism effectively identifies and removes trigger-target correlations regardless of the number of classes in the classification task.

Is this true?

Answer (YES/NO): NO